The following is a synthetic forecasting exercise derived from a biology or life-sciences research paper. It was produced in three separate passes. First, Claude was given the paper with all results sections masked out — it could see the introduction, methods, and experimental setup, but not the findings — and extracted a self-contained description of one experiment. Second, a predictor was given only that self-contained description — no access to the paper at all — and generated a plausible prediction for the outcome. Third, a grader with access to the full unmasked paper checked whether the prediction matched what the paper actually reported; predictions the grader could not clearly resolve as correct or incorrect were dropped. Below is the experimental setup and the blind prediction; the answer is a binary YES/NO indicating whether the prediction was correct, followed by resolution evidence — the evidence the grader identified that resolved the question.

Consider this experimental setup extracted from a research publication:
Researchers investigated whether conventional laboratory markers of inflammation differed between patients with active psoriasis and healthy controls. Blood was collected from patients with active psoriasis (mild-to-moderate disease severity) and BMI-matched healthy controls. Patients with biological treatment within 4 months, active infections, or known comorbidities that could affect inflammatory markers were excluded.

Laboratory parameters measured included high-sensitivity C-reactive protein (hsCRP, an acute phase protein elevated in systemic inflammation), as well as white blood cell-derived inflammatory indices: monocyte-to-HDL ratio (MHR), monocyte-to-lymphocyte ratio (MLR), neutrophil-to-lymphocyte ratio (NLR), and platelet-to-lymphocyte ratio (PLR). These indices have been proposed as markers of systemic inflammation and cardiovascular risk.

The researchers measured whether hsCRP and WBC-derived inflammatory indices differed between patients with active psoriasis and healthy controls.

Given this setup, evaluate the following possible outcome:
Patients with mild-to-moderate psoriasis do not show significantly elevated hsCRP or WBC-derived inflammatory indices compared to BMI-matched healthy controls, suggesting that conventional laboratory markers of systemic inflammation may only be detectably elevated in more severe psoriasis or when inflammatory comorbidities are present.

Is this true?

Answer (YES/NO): YES